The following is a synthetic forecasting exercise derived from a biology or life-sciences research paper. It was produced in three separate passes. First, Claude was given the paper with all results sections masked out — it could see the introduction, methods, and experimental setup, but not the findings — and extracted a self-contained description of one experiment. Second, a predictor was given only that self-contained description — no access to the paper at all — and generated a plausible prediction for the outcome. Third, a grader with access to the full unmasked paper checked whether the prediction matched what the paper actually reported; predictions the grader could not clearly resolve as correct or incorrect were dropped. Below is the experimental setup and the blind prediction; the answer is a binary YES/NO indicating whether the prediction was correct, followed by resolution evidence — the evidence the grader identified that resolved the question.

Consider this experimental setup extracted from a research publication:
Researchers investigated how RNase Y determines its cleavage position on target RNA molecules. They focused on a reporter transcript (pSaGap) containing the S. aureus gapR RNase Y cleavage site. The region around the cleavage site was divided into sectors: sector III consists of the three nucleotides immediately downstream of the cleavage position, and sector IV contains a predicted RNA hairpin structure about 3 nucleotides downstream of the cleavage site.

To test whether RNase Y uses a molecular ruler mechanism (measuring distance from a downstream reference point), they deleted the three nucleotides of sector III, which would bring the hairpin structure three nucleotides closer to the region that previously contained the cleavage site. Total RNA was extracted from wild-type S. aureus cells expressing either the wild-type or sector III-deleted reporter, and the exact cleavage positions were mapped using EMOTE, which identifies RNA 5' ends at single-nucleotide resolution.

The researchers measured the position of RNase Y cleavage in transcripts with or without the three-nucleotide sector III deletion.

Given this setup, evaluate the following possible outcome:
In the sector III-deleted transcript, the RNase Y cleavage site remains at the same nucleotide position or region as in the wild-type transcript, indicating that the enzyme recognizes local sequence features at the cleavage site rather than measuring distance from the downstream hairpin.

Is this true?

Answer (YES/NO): NO